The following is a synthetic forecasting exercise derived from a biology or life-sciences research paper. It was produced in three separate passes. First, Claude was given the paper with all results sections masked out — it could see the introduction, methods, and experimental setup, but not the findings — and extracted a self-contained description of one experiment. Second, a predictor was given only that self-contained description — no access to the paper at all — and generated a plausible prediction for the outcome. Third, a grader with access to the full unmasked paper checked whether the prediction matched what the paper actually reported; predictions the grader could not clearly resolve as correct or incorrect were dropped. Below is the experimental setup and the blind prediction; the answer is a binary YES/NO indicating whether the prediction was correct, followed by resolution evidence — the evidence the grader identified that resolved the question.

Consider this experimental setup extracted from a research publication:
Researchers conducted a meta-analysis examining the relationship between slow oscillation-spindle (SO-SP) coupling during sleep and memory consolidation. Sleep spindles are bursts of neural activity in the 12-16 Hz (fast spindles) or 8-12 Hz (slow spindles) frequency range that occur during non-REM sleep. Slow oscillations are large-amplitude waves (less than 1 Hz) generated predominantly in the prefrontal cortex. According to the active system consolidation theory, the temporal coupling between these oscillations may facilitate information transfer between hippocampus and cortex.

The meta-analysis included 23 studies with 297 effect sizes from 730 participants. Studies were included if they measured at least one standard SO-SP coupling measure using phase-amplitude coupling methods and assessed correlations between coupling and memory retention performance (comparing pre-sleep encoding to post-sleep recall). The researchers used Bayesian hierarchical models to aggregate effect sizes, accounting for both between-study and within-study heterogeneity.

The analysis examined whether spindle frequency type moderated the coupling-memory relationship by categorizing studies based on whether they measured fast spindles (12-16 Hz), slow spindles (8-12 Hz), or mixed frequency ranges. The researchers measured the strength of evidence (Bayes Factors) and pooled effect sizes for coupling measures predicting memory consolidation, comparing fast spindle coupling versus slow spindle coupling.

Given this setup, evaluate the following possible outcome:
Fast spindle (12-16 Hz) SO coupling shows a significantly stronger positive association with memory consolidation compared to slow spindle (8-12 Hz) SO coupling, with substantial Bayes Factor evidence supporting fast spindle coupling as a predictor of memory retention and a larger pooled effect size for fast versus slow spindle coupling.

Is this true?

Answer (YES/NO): YES